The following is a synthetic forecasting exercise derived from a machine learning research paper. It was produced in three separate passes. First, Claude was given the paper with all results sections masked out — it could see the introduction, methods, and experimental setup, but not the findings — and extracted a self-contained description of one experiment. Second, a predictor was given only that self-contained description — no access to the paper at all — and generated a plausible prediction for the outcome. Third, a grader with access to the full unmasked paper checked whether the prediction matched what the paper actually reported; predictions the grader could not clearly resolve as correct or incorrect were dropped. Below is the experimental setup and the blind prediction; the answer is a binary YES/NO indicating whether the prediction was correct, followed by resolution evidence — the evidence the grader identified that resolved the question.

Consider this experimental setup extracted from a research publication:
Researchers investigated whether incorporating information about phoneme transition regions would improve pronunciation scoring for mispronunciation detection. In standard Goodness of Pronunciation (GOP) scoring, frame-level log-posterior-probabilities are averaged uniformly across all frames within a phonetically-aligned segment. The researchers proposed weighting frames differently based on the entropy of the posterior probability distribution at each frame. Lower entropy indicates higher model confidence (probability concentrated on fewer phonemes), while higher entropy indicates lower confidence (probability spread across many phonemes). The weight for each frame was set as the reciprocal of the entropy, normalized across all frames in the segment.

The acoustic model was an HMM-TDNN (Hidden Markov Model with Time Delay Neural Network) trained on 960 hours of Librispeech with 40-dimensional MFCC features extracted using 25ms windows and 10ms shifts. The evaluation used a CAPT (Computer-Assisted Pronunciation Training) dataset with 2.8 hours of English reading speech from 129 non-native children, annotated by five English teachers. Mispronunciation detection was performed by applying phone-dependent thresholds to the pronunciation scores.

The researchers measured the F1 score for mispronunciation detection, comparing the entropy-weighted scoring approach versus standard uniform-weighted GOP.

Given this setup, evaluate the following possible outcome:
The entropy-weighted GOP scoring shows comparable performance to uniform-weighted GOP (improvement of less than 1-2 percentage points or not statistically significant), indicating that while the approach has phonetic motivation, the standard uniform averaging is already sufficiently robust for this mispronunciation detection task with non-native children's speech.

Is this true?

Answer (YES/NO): NO